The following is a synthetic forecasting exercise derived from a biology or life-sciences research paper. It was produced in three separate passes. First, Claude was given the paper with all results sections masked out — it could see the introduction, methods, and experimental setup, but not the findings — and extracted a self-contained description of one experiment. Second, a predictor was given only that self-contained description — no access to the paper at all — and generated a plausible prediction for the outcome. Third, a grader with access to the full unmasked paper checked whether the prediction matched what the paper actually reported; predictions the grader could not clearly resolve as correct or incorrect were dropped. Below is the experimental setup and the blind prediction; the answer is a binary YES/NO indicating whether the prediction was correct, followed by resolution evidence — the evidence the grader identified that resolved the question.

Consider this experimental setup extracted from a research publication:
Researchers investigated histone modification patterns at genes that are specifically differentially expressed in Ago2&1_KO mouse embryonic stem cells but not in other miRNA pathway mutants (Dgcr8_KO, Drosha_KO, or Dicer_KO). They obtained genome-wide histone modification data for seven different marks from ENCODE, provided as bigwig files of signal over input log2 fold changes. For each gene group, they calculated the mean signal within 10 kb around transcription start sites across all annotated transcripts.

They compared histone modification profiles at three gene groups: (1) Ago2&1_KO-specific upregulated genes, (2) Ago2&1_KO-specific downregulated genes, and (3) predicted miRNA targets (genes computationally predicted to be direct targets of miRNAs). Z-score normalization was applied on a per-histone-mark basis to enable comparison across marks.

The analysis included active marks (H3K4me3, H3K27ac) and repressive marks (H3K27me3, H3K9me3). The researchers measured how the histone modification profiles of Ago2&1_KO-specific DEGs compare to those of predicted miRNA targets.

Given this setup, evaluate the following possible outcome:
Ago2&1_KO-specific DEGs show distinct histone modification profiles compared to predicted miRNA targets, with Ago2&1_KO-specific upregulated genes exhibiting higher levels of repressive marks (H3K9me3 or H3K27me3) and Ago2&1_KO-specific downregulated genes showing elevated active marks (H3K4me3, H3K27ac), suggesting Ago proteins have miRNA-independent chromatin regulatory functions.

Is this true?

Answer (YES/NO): NO